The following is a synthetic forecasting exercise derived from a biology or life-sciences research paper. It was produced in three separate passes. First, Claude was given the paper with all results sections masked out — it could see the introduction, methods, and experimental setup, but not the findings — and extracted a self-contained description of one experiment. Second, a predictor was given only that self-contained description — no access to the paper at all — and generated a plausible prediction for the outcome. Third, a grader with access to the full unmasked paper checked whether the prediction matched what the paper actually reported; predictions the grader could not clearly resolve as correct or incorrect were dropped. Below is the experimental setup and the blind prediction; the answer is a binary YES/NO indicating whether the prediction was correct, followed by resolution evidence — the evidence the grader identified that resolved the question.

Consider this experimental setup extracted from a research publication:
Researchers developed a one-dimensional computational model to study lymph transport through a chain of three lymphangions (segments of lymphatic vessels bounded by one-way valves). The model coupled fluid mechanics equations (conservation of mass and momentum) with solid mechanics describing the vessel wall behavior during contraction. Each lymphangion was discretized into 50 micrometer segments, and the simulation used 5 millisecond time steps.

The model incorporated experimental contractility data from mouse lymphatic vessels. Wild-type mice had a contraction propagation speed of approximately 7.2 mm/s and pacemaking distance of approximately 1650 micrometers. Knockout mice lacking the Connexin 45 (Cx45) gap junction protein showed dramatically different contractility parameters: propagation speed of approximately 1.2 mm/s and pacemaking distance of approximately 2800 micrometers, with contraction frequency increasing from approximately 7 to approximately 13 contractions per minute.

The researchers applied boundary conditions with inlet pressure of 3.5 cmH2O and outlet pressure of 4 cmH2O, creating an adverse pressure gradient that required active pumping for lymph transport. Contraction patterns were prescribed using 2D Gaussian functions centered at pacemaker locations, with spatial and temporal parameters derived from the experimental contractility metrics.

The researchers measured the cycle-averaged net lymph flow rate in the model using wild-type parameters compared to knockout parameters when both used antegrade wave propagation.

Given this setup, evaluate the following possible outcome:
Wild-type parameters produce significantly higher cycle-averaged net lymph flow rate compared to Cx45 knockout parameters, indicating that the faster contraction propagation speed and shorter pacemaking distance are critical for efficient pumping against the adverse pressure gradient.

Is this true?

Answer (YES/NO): YES